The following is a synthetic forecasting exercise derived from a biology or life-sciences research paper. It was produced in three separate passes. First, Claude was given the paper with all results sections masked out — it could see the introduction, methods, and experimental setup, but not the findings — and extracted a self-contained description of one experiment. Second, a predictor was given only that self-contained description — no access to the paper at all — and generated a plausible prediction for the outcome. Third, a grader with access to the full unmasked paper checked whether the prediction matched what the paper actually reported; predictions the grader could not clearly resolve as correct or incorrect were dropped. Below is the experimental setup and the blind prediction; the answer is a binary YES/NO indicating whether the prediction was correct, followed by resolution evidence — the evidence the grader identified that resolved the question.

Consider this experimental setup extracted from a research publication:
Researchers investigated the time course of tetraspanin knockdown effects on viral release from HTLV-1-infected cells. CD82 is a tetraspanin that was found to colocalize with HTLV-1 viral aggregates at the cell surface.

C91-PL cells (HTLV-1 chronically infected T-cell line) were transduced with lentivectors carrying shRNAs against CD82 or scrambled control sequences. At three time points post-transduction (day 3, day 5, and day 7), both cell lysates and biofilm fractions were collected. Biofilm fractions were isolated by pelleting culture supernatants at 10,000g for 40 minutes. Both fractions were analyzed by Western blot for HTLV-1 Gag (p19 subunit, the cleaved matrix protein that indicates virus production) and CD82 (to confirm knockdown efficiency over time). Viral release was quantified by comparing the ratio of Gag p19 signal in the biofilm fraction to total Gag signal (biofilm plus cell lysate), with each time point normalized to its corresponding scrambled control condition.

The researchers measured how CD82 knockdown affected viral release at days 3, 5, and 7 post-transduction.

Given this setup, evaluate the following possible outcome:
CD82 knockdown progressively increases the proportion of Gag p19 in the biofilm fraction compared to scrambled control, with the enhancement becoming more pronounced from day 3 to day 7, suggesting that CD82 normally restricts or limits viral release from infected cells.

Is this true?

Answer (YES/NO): NO